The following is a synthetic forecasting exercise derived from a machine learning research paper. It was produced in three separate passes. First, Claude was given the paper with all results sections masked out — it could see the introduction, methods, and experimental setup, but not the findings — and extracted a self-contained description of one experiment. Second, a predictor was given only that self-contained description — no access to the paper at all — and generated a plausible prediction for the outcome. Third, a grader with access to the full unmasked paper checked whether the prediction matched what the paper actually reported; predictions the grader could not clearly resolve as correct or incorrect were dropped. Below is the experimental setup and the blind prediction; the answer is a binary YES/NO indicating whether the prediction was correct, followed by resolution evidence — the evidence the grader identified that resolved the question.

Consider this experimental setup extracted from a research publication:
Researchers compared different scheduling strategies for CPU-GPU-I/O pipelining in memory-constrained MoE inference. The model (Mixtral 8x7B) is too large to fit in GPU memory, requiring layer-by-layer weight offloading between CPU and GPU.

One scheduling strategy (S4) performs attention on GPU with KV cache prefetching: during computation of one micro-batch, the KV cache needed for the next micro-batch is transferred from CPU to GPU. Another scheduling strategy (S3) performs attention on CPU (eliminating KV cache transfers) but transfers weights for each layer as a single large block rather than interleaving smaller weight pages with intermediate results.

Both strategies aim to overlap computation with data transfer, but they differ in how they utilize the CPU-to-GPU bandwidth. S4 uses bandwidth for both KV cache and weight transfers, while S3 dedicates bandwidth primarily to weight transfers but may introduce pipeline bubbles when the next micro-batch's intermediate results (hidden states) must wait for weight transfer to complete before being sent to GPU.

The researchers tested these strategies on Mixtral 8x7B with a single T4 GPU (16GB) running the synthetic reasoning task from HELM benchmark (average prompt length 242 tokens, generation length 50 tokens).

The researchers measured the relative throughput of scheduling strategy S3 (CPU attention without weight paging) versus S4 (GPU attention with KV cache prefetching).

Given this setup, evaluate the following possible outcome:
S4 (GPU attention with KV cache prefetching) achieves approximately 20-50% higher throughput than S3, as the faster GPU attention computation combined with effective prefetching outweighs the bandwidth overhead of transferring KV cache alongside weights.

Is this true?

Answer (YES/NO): YES